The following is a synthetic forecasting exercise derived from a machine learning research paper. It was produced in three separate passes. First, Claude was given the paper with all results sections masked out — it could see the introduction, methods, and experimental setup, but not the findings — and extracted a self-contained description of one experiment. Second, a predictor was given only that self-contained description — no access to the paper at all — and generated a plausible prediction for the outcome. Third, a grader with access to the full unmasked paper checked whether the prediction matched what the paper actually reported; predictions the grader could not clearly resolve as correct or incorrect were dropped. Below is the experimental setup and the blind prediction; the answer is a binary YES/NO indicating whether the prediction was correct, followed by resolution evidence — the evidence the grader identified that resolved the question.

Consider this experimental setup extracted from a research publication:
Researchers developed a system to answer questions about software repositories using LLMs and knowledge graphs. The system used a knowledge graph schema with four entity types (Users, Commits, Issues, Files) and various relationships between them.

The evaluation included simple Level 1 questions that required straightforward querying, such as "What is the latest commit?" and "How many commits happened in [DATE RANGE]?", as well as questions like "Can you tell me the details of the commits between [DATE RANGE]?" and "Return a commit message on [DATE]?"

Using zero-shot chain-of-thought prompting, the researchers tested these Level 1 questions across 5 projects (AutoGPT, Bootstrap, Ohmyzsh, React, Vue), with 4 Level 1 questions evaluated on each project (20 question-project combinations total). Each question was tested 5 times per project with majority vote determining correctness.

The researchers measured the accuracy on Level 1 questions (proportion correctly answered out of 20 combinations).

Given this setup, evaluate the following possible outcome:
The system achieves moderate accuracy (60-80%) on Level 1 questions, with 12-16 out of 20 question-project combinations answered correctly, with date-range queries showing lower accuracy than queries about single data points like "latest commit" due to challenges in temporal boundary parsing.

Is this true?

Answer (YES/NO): NO